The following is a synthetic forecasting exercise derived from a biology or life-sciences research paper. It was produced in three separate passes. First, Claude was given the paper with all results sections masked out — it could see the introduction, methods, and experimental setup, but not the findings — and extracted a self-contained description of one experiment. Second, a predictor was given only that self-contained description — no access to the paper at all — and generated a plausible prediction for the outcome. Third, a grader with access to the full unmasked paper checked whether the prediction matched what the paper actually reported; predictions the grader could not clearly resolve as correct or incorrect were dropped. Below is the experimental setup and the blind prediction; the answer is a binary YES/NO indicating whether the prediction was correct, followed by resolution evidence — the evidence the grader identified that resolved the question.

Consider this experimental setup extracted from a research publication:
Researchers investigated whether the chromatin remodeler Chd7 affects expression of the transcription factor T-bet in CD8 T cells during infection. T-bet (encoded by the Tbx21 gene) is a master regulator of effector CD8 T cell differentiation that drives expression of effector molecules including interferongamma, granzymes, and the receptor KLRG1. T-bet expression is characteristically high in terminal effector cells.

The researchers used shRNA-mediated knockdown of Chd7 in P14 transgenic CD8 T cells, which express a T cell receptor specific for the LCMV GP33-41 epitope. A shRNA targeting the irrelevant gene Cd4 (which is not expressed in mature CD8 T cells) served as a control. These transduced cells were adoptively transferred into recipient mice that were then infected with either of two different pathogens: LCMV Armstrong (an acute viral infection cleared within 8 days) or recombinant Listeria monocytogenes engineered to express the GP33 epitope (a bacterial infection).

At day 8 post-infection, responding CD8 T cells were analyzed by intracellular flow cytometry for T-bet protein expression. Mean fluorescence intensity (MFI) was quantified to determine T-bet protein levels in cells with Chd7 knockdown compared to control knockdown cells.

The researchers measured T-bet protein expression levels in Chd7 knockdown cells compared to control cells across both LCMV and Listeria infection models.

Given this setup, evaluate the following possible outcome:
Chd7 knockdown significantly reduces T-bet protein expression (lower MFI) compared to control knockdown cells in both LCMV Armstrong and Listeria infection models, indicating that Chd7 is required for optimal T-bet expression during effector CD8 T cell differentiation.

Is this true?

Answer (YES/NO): YES